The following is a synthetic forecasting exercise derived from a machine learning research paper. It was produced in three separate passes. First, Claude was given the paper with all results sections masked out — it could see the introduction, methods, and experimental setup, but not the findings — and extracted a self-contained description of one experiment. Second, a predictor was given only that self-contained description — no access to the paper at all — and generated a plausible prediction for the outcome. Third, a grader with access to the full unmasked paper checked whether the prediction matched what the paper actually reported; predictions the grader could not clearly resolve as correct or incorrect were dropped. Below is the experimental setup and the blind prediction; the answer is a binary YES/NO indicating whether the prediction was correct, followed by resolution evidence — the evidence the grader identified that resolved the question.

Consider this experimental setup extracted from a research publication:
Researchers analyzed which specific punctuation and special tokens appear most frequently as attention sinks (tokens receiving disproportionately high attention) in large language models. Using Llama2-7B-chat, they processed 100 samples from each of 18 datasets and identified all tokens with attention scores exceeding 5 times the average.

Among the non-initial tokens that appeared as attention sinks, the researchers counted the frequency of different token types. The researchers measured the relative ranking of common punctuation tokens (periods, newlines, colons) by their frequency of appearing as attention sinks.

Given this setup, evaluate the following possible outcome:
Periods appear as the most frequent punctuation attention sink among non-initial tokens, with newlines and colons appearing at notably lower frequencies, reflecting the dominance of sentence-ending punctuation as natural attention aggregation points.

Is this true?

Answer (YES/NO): YES